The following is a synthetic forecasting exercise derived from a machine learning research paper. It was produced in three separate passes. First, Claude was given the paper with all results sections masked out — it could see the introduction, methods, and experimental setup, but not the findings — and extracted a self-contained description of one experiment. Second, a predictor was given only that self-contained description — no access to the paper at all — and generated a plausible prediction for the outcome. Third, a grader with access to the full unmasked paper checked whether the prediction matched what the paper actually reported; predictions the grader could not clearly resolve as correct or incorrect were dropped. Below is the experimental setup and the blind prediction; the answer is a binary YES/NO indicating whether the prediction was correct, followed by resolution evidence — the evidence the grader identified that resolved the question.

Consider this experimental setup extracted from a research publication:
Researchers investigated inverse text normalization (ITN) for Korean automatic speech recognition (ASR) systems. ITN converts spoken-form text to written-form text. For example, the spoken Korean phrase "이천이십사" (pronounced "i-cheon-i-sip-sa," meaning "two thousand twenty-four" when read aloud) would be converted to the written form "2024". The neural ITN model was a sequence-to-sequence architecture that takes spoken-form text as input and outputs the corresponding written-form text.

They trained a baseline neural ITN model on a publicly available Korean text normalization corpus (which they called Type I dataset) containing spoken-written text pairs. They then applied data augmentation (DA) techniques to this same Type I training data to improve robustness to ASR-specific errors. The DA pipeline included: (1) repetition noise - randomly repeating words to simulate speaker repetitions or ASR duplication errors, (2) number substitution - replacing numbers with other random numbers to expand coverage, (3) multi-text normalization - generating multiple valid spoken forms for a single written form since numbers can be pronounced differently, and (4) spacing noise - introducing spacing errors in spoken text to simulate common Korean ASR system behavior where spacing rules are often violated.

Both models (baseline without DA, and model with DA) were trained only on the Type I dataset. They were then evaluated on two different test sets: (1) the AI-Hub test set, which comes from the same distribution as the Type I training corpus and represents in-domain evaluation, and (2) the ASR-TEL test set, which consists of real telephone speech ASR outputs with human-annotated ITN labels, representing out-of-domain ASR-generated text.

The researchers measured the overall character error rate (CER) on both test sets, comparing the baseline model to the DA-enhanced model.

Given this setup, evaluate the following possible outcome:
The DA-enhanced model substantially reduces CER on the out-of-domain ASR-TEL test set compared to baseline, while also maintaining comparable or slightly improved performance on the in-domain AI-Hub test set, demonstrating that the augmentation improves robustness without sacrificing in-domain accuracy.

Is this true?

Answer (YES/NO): NO